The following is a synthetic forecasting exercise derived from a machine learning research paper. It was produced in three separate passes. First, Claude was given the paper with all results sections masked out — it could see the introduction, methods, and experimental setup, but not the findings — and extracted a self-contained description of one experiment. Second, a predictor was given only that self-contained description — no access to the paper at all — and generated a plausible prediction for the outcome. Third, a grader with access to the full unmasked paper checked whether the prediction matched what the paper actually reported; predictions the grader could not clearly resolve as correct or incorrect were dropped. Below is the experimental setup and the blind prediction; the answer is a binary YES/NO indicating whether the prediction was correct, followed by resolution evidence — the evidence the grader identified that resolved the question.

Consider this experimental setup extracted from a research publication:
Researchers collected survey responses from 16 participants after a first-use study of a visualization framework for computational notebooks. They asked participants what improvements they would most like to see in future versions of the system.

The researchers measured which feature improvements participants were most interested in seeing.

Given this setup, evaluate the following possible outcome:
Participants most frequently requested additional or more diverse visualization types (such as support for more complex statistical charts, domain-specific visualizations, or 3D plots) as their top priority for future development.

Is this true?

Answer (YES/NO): NO